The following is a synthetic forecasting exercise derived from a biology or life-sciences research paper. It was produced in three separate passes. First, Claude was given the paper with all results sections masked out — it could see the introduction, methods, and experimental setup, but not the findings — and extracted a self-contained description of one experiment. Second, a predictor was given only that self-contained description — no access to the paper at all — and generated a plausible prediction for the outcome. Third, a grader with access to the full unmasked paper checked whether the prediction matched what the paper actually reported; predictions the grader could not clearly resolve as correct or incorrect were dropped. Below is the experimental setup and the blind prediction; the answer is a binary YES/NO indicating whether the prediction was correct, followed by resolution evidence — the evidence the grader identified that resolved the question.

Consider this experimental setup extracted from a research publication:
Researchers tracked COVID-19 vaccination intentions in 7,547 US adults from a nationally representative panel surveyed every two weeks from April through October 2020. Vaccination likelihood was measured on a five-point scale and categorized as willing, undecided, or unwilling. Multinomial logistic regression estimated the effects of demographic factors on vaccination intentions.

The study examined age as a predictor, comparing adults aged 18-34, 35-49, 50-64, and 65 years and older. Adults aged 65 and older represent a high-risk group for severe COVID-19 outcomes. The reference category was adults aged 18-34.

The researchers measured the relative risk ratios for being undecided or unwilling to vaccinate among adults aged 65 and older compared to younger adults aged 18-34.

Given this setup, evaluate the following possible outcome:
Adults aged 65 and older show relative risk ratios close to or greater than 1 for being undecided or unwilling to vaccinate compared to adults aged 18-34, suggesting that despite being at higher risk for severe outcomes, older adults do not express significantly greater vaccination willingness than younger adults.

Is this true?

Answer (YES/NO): NO